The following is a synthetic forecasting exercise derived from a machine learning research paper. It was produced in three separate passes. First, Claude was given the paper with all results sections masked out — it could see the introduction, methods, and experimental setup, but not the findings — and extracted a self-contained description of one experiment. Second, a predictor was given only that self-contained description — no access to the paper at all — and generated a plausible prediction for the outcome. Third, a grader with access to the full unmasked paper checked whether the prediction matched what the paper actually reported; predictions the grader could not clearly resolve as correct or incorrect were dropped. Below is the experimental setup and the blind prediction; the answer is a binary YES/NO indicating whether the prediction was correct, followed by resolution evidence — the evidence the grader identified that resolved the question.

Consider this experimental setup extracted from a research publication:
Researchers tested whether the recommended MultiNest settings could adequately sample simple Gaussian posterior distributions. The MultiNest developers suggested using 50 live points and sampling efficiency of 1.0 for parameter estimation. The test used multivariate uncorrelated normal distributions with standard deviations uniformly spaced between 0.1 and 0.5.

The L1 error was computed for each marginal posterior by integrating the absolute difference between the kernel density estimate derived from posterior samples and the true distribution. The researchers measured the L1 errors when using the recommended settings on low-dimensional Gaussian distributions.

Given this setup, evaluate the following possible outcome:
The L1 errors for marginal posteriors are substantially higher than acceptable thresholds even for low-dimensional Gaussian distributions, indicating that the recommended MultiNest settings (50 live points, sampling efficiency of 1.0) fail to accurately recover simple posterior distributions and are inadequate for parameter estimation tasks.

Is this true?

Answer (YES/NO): NO